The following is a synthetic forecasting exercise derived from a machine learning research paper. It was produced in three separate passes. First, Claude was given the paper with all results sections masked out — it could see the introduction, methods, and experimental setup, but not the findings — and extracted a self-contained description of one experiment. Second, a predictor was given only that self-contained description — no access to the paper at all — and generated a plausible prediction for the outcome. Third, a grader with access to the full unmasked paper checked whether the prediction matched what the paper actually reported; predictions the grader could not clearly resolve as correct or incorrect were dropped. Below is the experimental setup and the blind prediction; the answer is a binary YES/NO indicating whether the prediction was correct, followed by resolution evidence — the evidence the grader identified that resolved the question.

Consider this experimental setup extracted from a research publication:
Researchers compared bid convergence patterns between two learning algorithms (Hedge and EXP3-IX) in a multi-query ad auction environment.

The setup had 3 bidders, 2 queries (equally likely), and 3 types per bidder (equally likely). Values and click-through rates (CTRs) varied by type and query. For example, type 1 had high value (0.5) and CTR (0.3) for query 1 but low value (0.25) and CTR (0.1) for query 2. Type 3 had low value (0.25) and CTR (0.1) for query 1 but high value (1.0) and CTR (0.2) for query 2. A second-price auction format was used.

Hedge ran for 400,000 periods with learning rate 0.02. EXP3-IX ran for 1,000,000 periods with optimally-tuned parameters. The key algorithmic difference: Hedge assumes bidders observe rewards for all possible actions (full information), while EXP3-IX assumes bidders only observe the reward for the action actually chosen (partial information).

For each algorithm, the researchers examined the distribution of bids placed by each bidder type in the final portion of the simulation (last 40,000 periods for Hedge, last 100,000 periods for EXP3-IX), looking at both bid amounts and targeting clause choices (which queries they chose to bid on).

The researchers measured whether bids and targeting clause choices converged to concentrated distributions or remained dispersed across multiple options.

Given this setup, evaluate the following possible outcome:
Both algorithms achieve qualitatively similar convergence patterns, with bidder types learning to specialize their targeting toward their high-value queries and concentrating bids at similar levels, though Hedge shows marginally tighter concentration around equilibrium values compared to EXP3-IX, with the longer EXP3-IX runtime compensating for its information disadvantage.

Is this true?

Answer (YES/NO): NO